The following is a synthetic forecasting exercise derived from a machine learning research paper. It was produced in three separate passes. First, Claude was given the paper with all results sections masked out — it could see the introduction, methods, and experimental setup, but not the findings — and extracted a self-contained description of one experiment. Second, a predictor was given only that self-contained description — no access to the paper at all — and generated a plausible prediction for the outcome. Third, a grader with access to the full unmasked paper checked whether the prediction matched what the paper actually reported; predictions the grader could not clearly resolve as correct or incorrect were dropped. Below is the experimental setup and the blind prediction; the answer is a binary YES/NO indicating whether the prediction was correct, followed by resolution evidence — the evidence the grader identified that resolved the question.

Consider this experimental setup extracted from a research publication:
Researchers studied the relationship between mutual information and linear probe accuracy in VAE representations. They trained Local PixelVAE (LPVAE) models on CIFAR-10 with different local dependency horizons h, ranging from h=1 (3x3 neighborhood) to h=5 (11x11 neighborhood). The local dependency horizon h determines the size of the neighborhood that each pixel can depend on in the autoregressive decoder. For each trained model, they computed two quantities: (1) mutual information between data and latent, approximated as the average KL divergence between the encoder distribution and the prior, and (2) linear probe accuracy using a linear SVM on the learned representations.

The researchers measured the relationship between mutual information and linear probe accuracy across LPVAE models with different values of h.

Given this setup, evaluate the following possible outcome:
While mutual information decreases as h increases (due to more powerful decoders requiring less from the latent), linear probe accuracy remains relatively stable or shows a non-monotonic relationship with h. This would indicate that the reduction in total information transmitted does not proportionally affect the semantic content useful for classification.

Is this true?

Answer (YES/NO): NO